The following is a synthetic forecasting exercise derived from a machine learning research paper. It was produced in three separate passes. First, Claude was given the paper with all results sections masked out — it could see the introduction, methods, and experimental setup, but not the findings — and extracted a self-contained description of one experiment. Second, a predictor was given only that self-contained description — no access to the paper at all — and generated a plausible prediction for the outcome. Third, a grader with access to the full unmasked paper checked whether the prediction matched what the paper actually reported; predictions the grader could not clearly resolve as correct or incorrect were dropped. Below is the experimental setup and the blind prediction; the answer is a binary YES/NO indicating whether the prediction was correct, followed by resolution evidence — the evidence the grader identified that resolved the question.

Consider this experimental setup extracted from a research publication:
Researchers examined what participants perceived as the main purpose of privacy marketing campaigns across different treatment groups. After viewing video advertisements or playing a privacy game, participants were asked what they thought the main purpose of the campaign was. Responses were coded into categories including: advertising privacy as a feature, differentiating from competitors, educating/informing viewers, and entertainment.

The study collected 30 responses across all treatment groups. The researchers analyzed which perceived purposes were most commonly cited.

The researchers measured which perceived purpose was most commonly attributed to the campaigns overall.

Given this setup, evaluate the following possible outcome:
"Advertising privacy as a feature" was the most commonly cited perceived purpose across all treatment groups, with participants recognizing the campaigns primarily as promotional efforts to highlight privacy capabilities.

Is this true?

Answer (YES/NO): YES